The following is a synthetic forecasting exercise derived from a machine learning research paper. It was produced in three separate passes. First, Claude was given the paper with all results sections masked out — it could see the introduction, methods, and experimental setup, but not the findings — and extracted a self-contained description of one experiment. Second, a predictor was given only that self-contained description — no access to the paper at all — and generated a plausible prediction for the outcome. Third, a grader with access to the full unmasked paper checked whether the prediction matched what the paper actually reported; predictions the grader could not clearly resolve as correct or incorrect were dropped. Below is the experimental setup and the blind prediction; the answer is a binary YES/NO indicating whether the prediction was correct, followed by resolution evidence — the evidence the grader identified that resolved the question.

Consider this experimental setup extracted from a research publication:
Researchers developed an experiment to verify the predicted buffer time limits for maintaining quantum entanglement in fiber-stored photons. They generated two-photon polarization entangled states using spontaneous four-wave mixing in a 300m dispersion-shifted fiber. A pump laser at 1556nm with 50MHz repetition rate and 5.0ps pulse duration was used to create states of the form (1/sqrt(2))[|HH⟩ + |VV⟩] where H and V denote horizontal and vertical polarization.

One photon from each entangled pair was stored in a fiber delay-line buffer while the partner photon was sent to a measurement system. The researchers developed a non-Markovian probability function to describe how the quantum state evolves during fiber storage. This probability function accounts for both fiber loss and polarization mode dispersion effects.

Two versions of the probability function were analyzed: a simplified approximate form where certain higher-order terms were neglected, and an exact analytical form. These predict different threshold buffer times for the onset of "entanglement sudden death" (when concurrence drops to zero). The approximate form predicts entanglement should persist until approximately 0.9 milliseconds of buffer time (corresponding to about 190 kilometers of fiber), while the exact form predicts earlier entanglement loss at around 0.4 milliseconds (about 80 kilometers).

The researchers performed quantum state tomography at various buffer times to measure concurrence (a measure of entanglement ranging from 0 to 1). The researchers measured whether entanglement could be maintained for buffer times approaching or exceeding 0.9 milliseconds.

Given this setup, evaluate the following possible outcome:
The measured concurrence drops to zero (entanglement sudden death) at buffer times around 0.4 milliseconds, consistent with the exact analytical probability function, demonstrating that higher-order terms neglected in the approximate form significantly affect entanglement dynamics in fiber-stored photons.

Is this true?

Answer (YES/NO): NO